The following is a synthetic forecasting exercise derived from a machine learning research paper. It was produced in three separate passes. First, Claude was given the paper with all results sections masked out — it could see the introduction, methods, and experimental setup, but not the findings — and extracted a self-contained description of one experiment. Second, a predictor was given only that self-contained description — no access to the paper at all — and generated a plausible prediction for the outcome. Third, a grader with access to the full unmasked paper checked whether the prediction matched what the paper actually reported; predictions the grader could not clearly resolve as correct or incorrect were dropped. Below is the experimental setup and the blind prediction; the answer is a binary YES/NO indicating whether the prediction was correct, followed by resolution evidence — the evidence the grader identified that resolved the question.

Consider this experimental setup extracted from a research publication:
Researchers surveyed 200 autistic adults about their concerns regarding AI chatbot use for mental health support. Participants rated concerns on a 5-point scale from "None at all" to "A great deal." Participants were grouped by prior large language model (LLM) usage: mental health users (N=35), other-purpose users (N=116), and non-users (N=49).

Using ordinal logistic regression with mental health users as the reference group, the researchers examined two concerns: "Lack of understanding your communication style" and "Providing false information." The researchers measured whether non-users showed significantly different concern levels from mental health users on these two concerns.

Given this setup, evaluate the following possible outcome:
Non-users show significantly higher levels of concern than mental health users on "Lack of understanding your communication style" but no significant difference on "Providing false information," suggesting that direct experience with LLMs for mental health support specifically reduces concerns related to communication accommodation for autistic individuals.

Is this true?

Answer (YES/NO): YES